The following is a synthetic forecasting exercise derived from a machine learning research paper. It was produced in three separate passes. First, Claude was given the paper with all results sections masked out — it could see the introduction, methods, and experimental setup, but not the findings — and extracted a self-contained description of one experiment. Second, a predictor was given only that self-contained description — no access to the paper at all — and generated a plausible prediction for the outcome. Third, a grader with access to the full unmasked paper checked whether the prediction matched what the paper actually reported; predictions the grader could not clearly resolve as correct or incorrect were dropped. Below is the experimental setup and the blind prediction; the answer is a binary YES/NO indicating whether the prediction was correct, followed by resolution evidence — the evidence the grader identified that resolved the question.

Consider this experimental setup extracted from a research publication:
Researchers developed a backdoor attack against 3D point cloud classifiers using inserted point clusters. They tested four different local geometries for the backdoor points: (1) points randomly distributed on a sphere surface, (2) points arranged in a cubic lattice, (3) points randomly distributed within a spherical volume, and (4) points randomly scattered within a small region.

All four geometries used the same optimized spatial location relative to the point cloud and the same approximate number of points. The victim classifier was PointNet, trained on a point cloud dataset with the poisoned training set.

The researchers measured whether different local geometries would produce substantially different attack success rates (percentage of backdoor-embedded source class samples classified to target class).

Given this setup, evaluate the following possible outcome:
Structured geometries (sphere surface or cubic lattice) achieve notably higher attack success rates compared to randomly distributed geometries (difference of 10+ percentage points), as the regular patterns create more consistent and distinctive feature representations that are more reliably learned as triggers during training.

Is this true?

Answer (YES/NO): NO